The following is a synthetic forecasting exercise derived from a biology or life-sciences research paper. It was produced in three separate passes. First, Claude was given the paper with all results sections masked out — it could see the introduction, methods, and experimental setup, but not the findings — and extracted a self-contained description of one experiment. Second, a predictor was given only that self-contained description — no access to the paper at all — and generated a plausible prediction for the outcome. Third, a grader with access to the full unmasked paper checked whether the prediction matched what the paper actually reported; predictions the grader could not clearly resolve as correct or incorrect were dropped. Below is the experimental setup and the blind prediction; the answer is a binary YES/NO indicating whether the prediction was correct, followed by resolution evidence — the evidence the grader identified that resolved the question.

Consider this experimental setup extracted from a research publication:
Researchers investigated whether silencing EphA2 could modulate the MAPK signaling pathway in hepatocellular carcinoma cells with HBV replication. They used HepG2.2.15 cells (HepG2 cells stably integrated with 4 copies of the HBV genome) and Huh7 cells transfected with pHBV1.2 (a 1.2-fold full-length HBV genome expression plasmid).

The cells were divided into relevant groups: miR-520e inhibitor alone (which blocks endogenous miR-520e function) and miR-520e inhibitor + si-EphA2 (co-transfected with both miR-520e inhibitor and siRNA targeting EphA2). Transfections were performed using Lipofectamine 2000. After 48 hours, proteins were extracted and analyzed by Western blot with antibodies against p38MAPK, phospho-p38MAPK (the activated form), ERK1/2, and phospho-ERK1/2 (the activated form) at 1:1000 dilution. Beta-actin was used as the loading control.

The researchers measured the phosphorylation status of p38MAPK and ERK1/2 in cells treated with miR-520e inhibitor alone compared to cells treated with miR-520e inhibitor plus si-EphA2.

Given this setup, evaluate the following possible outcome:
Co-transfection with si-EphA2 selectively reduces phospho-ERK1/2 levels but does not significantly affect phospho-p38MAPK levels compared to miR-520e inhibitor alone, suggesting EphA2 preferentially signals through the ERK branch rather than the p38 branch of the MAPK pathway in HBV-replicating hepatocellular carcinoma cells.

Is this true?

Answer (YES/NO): NO